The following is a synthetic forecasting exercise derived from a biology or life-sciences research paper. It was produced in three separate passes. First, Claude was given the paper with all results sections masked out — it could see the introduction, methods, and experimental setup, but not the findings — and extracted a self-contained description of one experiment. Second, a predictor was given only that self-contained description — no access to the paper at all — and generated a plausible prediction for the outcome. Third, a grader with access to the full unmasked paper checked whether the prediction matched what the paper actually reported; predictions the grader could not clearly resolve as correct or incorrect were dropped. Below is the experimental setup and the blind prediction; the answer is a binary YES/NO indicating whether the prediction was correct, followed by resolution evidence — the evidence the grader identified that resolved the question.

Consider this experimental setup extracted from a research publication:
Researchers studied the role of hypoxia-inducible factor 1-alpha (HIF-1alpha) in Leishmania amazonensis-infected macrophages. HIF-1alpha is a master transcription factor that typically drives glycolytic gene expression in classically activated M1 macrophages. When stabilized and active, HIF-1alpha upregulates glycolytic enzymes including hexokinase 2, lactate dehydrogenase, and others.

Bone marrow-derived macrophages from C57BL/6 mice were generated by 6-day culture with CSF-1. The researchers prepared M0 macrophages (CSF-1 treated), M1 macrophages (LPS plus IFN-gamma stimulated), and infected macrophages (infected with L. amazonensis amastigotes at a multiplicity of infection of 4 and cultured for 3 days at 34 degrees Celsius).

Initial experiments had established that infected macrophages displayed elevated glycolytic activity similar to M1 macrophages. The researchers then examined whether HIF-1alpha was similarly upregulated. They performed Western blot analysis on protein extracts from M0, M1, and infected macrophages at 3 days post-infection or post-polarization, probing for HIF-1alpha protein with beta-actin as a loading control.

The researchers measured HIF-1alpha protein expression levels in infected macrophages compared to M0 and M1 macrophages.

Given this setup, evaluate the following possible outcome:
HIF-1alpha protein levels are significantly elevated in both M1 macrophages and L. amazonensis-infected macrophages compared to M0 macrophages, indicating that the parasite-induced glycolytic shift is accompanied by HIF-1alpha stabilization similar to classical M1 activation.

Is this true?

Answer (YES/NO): NO